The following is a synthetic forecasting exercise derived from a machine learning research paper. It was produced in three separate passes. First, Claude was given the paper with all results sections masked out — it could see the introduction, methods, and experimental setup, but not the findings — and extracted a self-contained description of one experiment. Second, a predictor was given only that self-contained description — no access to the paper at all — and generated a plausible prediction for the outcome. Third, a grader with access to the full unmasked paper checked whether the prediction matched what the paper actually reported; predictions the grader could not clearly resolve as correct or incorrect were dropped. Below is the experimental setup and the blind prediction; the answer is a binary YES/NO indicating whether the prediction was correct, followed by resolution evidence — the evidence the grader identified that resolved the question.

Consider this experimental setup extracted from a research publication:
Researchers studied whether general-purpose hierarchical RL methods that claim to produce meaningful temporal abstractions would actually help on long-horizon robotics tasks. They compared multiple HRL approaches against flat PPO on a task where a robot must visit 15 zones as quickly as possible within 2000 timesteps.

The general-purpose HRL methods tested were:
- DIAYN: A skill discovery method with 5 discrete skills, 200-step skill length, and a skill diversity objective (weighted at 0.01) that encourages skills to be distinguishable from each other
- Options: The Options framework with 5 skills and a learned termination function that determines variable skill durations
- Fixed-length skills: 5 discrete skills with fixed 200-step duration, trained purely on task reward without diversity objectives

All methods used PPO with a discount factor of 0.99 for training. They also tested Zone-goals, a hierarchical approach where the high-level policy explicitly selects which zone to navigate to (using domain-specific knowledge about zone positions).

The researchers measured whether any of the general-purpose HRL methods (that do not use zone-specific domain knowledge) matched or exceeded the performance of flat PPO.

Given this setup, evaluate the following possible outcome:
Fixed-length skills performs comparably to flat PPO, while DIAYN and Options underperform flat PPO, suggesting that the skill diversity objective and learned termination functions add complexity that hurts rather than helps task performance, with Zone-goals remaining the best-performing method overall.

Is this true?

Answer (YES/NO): NO